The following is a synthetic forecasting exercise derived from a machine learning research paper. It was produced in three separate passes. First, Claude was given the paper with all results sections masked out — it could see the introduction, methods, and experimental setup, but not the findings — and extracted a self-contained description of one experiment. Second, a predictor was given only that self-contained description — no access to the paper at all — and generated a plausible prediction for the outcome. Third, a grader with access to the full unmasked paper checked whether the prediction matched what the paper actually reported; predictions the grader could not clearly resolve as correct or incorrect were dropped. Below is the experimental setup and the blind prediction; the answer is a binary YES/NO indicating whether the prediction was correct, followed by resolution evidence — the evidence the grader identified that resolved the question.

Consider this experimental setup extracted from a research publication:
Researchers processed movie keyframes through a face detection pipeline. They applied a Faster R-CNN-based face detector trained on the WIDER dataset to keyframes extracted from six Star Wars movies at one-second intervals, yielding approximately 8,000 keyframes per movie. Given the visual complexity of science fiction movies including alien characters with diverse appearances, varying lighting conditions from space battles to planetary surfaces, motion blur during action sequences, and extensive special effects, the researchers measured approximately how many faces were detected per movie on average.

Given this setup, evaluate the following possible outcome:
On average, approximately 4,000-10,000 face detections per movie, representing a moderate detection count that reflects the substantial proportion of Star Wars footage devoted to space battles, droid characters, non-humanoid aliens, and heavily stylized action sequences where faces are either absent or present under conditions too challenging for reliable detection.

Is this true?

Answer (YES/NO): YES